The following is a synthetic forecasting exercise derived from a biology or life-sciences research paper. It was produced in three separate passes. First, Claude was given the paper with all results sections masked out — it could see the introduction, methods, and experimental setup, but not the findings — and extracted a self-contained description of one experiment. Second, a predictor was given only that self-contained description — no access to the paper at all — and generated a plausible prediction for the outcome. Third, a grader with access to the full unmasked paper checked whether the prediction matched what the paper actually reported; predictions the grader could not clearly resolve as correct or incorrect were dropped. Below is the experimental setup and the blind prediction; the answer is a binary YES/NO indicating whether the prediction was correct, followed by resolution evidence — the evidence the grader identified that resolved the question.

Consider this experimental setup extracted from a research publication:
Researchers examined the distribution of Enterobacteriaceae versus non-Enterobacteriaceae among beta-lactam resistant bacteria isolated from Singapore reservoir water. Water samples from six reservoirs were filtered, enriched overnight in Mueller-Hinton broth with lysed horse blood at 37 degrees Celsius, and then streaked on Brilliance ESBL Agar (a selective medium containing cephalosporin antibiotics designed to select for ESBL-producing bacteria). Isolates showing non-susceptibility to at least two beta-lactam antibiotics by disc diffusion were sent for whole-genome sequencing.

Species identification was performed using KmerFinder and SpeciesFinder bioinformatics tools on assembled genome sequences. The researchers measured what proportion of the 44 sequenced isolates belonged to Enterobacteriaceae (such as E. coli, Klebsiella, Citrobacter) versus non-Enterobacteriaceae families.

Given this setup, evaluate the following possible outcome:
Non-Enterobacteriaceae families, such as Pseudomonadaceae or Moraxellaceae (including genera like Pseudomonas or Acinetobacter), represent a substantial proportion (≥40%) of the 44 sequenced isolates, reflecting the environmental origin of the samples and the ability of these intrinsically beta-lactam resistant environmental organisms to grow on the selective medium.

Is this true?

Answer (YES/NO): YES